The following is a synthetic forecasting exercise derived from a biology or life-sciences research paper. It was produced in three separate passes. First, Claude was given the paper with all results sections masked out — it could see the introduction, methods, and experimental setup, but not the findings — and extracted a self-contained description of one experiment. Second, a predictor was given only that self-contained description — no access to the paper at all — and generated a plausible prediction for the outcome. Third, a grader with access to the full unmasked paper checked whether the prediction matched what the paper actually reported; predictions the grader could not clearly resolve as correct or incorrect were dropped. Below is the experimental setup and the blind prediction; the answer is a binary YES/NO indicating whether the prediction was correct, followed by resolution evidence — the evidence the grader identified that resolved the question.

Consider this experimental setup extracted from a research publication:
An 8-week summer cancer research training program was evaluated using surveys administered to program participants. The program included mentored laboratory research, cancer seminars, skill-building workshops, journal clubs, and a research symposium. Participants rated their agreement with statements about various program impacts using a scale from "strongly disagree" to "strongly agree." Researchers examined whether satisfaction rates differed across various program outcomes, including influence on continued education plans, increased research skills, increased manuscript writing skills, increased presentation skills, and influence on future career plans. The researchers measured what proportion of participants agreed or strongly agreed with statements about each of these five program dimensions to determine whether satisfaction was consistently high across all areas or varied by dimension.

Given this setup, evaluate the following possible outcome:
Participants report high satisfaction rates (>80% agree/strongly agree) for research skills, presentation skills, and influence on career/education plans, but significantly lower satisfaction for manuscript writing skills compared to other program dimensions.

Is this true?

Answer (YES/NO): NO